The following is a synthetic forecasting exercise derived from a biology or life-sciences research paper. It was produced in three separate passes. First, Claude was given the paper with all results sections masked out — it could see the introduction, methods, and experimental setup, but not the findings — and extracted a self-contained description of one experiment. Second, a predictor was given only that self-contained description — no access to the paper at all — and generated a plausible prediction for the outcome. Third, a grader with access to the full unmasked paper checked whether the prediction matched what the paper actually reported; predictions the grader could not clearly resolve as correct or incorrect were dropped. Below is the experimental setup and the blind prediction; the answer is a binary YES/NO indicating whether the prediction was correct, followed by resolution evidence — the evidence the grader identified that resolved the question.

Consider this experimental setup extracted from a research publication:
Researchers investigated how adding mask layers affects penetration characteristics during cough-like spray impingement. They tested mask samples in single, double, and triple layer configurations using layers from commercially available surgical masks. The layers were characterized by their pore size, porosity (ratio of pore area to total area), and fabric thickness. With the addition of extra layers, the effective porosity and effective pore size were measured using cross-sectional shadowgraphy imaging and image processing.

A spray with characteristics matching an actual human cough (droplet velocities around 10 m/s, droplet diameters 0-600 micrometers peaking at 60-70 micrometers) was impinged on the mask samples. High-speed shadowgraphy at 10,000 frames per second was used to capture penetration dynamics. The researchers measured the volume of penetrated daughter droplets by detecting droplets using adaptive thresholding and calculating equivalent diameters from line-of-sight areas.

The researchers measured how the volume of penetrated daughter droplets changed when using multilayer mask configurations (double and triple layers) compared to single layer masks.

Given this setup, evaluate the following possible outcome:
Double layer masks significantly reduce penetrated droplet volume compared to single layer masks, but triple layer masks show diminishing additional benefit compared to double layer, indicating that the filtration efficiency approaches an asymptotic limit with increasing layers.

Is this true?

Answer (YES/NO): NO